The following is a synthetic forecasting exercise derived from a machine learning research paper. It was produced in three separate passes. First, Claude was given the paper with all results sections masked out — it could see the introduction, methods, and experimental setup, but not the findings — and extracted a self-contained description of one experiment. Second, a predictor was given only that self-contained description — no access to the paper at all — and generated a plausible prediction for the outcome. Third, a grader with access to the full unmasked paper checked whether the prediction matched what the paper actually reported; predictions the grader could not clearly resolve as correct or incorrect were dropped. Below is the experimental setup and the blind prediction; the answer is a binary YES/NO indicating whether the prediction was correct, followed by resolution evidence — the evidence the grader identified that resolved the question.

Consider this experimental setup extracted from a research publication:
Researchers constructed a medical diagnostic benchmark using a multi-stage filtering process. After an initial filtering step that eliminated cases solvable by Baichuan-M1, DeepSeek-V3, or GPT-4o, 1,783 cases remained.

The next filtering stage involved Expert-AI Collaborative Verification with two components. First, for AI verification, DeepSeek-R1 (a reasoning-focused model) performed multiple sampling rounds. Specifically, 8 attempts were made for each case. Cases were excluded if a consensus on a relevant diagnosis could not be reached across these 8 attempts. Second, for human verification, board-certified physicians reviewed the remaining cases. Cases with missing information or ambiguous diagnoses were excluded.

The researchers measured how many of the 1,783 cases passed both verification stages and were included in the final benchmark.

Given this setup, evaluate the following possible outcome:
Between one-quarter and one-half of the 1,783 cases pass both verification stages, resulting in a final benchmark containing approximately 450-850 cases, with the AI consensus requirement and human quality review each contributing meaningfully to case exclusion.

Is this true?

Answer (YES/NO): NO